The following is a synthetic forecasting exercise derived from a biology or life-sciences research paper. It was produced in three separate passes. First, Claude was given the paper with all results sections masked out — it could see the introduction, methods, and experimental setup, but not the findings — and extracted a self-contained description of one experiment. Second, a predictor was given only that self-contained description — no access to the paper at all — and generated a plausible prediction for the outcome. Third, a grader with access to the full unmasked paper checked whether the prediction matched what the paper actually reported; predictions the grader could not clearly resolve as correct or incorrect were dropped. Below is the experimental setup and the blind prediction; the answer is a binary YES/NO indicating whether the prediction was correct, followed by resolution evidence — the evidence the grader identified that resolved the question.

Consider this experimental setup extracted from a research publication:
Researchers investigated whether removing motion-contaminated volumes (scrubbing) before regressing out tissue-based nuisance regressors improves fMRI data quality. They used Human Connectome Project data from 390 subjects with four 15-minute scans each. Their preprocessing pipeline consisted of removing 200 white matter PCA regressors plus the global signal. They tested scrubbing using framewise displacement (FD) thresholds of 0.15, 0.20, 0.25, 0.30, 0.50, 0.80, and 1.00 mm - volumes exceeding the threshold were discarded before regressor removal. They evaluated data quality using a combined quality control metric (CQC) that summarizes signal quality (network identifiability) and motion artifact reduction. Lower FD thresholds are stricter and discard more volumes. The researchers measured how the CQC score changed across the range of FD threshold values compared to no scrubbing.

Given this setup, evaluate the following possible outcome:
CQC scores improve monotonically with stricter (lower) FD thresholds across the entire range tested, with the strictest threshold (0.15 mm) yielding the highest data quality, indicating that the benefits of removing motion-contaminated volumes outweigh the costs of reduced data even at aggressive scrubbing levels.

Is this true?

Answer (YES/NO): NO